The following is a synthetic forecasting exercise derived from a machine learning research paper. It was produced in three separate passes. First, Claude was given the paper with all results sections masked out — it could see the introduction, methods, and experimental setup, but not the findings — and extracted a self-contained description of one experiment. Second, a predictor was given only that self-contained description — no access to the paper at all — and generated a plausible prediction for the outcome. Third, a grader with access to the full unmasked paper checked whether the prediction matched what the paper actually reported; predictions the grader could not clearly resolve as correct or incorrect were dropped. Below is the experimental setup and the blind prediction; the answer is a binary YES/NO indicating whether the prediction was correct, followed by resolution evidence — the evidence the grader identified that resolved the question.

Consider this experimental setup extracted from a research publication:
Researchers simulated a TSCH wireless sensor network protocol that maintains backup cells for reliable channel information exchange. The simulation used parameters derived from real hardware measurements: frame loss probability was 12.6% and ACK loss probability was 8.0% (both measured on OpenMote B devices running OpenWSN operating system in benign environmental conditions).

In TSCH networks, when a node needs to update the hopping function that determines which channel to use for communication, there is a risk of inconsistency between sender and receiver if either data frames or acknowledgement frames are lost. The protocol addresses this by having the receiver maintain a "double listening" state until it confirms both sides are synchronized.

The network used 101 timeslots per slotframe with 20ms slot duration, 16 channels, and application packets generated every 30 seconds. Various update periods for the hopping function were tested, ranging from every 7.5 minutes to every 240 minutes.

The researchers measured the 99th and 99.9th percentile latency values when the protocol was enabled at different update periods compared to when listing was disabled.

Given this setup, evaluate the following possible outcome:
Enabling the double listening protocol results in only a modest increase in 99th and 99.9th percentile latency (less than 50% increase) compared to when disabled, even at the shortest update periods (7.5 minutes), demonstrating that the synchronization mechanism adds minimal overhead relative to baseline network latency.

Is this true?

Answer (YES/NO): YES